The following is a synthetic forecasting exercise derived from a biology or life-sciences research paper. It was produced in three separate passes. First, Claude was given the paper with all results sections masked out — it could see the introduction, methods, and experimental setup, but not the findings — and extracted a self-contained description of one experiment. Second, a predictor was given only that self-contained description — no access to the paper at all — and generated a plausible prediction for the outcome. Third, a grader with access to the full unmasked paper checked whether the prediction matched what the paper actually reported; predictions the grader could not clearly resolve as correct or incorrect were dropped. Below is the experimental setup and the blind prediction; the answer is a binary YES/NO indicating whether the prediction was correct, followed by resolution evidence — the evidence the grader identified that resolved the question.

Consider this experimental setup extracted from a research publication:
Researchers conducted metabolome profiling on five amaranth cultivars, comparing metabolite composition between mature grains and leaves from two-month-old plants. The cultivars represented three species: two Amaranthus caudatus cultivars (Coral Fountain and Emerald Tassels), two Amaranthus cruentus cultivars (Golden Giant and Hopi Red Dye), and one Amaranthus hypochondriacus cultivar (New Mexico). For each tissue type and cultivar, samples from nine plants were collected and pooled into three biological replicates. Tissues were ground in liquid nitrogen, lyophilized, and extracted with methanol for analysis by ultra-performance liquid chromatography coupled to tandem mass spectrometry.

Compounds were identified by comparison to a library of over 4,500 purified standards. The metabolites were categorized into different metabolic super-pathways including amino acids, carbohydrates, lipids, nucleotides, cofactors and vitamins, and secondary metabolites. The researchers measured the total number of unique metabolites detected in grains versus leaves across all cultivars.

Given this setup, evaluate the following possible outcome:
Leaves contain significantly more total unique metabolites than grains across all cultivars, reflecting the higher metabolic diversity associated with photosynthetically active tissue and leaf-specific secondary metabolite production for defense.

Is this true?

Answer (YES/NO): NO